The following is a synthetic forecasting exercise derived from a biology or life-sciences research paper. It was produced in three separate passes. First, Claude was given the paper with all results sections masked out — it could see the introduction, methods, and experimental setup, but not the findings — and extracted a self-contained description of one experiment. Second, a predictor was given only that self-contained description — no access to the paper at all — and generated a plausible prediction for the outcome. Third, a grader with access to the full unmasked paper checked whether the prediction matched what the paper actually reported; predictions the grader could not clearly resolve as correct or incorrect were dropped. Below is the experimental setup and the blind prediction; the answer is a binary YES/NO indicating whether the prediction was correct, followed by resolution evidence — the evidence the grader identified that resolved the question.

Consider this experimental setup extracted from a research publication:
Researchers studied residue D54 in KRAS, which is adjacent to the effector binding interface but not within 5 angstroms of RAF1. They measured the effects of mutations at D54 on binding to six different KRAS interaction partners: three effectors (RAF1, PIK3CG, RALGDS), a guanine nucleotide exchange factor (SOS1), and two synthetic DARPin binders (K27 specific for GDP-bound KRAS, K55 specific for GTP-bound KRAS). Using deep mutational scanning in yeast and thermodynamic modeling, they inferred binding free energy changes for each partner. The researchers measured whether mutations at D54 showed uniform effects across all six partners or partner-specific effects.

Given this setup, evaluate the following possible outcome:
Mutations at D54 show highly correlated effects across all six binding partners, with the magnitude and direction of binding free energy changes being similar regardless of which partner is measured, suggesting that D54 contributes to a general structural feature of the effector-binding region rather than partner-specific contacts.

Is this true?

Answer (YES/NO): NO